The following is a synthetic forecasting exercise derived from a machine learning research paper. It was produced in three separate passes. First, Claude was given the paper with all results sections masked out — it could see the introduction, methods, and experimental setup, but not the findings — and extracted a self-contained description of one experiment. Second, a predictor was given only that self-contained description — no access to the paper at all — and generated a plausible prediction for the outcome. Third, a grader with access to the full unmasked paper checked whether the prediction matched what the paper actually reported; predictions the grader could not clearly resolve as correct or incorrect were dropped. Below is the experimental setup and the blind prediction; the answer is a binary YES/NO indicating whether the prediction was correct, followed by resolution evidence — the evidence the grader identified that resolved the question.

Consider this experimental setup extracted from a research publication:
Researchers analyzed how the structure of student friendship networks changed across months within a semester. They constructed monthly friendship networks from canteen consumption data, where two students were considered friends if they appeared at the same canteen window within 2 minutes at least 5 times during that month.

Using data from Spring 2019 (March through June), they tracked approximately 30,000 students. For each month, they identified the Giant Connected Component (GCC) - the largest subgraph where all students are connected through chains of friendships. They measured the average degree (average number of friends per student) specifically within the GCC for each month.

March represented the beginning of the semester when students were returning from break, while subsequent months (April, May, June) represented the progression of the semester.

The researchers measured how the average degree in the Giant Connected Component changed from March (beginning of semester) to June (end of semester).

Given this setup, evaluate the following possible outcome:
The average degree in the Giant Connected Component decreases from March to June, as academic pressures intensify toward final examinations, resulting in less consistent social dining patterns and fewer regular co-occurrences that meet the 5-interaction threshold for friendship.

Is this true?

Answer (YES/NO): YES